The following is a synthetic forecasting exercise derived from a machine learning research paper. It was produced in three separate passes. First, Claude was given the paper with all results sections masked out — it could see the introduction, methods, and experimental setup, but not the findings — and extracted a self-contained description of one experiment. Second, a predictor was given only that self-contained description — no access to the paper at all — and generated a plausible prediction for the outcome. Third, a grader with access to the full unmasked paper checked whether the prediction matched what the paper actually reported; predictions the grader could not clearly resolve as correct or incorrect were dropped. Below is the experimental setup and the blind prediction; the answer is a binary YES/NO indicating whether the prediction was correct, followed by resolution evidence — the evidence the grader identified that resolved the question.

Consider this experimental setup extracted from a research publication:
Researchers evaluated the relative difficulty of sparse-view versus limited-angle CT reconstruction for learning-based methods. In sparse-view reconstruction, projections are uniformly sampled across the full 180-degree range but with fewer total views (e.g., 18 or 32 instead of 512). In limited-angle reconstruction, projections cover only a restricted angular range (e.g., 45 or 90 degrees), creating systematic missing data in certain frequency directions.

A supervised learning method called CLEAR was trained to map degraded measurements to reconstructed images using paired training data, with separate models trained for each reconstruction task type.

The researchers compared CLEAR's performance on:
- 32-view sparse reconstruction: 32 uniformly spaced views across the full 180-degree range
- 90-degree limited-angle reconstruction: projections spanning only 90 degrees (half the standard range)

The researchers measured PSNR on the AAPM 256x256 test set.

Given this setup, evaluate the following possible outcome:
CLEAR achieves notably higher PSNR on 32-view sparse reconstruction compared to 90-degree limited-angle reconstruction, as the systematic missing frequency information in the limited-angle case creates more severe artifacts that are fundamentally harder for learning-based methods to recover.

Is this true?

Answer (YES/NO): YES